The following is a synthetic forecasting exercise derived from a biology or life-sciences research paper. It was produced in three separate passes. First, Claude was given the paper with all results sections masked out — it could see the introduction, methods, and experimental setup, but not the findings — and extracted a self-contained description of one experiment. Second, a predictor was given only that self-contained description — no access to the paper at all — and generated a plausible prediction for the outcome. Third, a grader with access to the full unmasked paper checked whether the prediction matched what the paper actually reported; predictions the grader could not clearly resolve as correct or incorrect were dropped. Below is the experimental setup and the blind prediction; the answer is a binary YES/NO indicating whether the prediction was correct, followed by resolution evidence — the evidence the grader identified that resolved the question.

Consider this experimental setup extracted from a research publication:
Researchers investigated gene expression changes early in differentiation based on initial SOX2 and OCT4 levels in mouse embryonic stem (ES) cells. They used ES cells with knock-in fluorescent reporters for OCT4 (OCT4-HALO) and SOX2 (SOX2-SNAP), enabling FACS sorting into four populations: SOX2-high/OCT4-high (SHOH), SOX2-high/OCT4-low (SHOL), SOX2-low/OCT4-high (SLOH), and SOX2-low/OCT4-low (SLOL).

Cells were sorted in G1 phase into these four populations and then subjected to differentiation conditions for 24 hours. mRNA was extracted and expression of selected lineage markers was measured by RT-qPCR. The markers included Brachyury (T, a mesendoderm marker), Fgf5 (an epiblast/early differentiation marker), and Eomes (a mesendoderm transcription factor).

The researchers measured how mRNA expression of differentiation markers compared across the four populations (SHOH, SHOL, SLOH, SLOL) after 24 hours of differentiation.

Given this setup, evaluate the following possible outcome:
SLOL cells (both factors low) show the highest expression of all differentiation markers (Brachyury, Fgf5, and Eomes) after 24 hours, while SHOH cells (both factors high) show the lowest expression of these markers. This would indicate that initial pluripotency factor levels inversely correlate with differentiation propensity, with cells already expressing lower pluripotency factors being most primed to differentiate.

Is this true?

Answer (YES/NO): NO